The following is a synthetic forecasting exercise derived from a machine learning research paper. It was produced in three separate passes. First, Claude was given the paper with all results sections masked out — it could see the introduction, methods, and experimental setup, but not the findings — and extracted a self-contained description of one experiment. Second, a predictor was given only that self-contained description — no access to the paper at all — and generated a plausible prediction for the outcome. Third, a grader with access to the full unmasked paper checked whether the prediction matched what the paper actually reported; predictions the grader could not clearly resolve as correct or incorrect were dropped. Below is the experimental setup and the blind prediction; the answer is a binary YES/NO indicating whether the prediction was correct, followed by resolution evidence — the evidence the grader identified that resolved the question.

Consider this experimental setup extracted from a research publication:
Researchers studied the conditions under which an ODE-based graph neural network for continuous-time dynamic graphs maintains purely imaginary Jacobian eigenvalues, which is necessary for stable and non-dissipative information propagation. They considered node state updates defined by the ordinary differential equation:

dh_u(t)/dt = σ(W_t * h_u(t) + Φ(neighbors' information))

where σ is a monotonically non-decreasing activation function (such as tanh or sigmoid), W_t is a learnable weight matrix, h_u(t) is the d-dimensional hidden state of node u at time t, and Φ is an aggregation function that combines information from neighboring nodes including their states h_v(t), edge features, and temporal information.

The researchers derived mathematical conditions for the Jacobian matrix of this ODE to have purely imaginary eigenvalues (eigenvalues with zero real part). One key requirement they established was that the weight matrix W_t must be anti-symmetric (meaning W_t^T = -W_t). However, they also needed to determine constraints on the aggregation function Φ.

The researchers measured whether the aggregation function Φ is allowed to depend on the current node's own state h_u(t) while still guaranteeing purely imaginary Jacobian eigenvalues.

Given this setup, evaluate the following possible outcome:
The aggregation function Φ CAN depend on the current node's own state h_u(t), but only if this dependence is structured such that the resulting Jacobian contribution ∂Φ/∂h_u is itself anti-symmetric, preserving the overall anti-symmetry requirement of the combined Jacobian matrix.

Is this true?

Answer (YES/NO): NO